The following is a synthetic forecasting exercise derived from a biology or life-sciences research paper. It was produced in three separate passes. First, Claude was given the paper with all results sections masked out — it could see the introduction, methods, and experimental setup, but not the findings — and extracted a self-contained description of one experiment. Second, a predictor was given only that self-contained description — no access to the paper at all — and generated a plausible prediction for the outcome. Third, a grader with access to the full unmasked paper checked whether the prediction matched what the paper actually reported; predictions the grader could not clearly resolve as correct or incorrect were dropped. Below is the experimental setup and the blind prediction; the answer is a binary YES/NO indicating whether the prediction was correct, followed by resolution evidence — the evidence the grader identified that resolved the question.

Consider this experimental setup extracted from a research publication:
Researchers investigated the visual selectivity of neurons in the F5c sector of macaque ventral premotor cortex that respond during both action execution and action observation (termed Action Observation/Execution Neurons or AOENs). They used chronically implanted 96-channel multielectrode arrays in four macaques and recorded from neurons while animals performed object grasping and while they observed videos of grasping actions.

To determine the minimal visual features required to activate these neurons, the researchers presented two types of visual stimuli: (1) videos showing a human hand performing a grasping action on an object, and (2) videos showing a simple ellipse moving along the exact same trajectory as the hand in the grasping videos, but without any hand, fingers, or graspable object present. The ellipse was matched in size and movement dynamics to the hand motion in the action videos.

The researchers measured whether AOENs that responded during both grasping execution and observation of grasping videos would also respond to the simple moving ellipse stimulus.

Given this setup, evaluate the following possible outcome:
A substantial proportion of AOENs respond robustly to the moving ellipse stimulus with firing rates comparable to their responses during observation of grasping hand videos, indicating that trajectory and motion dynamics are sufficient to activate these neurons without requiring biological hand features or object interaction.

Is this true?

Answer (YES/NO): YES